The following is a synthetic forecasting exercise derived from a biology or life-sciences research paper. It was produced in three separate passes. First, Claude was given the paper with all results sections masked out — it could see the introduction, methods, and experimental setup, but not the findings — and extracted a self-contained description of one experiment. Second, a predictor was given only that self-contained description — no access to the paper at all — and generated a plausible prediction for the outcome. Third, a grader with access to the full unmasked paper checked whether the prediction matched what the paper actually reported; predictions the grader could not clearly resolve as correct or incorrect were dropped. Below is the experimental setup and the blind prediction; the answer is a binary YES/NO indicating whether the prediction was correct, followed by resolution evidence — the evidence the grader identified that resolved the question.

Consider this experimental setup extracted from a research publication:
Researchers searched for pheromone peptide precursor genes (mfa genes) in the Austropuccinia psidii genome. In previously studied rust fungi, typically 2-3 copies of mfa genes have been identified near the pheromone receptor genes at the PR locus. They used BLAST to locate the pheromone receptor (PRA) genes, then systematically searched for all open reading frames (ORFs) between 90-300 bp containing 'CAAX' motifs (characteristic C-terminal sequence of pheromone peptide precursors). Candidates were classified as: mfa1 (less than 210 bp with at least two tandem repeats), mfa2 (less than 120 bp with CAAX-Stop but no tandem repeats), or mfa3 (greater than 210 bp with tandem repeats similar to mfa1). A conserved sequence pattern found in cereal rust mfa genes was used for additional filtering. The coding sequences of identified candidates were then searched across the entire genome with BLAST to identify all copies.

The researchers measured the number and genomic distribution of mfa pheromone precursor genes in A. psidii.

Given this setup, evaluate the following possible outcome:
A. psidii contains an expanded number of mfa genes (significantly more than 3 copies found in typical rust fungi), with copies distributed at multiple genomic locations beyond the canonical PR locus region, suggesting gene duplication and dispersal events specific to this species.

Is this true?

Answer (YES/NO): YES